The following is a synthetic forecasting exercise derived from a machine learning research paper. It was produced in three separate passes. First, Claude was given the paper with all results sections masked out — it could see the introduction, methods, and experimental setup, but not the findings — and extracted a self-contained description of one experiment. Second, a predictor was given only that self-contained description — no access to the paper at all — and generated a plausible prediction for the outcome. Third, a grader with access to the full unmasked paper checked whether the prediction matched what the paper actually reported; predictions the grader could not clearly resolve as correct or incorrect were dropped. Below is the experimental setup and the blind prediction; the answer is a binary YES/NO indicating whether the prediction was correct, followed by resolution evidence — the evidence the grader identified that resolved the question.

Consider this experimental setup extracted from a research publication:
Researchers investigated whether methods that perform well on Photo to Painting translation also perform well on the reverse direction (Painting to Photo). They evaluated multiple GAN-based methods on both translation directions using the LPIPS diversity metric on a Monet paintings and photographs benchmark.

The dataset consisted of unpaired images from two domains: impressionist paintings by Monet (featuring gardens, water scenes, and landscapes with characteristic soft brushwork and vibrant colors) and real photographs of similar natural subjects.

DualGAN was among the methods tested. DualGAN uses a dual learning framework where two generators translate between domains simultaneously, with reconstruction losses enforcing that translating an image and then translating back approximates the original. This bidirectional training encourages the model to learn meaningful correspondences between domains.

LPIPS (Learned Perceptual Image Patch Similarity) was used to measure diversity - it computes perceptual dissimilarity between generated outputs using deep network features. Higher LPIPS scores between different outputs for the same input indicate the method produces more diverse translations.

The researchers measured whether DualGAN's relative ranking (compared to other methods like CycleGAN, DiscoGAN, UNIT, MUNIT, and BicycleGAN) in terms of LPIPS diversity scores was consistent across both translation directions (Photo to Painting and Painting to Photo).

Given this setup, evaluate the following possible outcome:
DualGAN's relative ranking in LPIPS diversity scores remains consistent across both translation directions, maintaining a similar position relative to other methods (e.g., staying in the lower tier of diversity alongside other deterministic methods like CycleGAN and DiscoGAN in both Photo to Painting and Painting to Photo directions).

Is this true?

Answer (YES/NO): NO